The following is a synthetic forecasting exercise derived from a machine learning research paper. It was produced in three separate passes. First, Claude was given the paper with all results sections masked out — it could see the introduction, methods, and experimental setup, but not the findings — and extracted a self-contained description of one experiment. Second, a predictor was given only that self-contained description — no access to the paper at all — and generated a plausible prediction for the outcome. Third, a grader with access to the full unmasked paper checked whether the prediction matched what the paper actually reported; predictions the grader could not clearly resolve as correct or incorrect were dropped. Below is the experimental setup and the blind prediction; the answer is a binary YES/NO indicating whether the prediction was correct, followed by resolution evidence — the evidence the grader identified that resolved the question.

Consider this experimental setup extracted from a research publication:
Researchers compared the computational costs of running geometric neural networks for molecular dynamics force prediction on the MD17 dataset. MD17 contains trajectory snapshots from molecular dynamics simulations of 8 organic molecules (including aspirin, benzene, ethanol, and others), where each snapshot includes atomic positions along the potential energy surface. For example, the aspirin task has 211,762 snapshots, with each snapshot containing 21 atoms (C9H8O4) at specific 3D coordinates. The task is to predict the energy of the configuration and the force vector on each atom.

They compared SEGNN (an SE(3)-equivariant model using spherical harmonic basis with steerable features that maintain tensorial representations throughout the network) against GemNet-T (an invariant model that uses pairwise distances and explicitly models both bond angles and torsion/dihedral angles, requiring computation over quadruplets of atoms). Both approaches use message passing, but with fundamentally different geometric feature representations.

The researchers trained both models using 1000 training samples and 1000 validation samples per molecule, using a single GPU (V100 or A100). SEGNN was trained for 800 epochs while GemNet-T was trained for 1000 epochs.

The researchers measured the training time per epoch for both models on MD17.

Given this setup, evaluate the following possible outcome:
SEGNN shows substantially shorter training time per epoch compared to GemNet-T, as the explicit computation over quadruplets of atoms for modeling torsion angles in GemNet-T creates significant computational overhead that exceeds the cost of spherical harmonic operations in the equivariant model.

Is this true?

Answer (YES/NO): NO